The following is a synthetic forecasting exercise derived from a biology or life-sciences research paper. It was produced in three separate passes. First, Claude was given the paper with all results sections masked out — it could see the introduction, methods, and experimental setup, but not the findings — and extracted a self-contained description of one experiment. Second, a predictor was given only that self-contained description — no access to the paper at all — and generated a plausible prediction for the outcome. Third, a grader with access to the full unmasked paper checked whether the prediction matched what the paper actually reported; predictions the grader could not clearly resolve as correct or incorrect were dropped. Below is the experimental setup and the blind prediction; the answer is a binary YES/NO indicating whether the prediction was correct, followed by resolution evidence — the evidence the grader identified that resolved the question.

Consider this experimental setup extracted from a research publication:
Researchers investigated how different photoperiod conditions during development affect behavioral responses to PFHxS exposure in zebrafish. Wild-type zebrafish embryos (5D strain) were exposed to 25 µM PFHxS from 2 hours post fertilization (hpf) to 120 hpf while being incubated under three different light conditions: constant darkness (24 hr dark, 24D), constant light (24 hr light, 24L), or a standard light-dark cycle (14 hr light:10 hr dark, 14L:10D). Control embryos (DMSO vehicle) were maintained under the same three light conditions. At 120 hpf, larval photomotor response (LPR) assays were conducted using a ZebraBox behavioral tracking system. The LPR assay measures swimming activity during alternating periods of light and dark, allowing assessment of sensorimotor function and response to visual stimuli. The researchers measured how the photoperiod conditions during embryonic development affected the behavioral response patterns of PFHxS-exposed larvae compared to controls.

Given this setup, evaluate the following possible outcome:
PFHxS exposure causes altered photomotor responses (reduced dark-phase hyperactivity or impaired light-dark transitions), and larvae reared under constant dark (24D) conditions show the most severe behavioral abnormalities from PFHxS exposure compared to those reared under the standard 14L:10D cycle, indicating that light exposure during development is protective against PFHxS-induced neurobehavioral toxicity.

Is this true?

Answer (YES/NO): NO